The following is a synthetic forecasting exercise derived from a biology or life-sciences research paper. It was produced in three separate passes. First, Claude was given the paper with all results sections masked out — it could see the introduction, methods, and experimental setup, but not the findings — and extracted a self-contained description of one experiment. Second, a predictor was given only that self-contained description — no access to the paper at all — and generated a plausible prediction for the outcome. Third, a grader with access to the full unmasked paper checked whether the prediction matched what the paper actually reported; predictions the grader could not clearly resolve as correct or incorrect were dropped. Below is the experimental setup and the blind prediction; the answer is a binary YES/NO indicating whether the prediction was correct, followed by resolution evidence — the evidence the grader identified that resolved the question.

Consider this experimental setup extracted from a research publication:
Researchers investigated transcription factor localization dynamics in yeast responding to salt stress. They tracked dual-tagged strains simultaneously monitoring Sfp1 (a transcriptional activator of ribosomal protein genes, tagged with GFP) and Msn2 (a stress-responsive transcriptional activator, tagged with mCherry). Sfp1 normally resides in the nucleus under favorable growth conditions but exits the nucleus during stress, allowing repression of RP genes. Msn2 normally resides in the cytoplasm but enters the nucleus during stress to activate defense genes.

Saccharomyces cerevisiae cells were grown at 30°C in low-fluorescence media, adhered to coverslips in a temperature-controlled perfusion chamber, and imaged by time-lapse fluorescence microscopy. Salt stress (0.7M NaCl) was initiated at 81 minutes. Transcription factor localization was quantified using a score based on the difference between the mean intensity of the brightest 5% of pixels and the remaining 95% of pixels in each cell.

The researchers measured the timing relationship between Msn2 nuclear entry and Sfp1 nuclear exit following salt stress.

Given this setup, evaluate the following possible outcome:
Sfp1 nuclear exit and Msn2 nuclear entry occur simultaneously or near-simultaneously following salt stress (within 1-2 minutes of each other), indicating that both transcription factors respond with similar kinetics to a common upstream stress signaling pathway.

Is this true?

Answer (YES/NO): NO